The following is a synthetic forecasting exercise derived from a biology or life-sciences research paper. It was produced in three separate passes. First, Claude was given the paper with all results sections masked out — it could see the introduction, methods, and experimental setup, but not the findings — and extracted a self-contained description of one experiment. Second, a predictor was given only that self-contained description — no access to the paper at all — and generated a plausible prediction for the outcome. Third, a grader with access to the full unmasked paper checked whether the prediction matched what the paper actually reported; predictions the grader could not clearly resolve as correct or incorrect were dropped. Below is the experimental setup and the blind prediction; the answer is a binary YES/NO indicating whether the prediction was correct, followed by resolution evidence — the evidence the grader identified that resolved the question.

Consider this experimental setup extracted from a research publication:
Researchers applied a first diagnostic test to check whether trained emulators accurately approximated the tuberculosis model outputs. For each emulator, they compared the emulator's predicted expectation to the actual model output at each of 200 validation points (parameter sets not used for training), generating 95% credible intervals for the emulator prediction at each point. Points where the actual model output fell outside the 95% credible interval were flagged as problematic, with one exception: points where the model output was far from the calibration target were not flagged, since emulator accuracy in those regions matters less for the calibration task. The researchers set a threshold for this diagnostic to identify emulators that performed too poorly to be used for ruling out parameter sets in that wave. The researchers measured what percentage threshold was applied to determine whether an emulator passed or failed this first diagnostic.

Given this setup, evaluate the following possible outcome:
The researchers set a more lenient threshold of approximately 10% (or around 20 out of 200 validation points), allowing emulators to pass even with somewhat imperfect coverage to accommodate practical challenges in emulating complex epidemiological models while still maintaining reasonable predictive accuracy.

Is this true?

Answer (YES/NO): NO